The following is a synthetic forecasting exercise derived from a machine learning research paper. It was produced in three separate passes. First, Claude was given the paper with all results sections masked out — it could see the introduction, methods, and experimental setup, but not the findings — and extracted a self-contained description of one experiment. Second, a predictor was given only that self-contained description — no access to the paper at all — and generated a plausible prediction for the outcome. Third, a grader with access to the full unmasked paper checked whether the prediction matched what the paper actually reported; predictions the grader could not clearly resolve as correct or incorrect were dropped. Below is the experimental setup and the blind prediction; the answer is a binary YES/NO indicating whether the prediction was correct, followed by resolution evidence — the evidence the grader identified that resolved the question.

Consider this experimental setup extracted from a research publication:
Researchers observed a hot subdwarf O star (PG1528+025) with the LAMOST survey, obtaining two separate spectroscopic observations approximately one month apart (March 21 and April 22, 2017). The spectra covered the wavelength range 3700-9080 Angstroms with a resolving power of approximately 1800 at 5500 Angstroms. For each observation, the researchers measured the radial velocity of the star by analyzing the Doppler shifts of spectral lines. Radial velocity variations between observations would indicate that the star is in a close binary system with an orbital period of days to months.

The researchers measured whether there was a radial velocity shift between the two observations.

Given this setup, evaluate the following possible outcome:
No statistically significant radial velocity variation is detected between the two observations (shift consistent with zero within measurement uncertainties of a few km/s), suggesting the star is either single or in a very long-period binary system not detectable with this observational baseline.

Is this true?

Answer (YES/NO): YES